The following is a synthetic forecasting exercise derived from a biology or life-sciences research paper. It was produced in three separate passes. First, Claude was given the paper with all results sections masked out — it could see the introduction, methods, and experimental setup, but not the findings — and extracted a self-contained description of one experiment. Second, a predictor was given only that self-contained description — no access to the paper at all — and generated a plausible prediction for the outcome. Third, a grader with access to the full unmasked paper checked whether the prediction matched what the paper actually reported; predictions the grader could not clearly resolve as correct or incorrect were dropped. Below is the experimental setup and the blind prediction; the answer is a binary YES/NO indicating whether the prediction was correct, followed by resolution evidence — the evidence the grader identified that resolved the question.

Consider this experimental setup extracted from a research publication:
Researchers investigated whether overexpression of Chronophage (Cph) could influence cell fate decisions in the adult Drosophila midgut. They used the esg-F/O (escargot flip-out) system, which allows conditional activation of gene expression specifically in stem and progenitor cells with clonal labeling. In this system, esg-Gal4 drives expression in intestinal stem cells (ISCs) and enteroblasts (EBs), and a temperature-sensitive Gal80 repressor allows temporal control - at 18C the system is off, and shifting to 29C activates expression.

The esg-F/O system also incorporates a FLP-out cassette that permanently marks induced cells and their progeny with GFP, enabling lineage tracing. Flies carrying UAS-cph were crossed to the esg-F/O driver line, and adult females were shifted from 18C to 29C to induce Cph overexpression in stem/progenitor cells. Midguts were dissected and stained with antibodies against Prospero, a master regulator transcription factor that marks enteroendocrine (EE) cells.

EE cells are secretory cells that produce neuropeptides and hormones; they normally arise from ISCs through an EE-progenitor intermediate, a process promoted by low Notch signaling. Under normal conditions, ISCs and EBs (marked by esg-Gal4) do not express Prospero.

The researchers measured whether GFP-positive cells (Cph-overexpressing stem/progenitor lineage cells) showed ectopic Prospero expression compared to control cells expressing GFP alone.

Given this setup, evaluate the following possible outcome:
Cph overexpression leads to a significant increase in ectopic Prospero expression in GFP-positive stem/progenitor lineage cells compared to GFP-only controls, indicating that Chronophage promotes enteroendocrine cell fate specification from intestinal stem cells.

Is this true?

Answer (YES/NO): YES